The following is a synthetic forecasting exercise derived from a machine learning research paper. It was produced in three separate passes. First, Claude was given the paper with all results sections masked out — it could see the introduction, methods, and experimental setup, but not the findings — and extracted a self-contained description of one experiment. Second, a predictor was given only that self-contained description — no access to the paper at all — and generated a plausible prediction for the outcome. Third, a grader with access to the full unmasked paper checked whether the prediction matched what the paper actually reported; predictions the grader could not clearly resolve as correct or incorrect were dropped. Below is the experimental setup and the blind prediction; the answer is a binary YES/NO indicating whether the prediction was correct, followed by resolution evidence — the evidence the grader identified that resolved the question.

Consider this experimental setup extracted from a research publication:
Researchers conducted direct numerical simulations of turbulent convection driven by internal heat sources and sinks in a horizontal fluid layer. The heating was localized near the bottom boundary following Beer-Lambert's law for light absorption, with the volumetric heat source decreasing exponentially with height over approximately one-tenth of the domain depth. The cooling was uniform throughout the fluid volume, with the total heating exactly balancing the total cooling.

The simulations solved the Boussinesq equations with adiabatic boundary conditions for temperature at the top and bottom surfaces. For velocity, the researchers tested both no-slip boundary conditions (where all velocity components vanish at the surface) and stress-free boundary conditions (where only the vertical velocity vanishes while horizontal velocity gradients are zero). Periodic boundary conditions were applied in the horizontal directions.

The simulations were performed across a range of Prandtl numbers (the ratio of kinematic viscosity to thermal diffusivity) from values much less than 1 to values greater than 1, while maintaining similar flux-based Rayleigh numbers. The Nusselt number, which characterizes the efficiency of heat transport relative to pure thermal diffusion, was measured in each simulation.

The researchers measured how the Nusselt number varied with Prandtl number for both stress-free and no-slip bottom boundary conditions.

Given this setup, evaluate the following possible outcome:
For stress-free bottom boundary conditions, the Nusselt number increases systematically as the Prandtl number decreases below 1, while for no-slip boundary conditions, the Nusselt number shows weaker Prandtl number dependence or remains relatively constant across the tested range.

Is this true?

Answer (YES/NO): NO